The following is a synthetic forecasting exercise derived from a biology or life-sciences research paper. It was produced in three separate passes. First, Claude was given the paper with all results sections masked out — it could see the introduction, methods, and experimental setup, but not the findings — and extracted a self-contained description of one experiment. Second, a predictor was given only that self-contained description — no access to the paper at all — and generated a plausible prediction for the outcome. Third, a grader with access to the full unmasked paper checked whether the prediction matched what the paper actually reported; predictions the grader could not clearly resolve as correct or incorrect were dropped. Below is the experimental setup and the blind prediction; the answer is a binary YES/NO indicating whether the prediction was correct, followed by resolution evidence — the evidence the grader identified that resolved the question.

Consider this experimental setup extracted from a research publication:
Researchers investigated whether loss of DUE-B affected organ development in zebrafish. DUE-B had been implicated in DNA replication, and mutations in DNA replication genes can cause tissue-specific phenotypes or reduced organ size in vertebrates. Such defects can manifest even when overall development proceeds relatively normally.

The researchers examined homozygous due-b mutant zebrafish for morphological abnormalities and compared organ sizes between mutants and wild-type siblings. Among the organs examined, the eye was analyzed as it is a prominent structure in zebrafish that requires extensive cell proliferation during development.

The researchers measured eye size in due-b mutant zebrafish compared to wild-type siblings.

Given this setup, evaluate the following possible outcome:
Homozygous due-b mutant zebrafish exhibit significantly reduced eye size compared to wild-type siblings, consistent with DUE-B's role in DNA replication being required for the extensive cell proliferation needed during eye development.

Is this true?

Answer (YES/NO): NO